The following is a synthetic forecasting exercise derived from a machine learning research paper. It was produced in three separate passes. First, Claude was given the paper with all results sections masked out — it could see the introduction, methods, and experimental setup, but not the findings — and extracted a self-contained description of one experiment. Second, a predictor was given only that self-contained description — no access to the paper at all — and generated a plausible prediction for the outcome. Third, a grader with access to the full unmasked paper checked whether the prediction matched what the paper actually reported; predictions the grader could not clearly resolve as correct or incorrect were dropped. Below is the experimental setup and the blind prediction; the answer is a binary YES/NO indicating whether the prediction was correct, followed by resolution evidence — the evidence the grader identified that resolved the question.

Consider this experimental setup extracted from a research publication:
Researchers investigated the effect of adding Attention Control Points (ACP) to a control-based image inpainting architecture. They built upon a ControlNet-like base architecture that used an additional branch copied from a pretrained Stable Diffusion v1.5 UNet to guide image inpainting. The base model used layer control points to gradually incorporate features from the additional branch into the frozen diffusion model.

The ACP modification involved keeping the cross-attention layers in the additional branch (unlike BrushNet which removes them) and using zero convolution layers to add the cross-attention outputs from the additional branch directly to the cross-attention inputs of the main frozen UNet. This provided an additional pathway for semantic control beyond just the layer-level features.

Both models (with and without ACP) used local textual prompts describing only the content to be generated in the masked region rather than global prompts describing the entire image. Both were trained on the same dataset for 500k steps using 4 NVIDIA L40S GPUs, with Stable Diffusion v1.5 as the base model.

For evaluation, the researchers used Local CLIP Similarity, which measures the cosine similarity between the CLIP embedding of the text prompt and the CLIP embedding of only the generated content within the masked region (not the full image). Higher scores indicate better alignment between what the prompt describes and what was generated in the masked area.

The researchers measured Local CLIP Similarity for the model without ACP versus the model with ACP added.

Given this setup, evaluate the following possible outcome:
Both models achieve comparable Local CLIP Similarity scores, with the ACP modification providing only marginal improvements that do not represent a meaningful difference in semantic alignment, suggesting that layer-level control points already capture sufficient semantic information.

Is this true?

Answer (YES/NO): NO